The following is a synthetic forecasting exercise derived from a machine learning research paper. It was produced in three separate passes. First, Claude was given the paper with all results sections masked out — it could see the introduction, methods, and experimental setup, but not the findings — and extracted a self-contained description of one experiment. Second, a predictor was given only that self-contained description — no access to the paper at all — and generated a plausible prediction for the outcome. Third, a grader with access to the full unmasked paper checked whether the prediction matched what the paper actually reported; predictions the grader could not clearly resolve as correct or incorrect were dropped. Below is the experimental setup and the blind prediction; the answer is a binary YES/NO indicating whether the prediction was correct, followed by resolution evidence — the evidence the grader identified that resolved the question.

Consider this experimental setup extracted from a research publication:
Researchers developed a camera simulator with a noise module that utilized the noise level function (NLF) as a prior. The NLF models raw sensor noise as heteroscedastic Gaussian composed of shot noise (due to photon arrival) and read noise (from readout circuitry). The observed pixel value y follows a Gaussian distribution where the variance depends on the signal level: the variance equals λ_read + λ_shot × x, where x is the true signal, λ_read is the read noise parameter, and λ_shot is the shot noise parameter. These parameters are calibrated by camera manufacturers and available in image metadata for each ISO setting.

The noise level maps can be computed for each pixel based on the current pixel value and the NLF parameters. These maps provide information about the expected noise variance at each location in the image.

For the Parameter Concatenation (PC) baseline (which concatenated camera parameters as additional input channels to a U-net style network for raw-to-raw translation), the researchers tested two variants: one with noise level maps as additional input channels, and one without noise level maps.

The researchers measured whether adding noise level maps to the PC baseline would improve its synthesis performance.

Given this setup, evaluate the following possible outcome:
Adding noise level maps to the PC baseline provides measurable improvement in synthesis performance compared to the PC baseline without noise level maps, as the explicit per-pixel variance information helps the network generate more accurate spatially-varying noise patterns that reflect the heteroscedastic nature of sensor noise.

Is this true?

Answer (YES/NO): NO